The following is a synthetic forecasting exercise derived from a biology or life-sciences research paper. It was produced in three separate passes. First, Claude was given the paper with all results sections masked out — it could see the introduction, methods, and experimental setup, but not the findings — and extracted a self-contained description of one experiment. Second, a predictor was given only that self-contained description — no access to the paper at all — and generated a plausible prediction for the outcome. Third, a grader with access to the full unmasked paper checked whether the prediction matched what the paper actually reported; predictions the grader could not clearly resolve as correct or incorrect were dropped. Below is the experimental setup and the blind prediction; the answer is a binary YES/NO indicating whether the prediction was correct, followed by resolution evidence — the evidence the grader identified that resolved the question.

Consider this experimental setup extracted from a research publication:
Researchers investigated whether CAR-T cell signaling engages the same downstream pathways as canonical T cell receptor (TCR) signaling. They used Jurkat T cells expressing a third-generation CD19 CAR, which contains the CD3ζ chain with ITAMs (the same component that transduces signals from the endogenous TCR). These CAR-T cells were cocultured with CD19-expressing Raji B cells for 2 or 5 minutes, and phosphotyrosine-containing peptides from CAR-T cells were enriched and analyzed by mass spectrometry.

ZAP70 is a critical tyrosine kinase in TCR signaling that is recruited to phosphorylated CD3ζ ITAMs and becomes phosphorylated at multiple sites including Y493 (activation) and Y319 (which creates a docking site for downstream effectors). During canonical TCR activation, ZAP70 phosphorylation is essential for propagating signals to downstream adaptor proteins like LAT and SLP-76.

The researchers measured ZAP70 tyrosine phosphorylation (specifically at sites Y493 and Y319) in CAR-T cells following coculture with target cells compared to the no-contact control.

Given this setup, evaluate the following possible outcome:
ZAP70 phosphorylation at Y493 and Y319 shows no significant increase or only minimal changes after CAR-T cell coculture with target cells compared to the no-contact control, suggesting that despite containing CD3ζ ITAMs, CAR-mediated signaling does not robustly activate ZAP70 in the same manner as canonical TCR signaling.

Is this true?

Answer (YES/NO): NO